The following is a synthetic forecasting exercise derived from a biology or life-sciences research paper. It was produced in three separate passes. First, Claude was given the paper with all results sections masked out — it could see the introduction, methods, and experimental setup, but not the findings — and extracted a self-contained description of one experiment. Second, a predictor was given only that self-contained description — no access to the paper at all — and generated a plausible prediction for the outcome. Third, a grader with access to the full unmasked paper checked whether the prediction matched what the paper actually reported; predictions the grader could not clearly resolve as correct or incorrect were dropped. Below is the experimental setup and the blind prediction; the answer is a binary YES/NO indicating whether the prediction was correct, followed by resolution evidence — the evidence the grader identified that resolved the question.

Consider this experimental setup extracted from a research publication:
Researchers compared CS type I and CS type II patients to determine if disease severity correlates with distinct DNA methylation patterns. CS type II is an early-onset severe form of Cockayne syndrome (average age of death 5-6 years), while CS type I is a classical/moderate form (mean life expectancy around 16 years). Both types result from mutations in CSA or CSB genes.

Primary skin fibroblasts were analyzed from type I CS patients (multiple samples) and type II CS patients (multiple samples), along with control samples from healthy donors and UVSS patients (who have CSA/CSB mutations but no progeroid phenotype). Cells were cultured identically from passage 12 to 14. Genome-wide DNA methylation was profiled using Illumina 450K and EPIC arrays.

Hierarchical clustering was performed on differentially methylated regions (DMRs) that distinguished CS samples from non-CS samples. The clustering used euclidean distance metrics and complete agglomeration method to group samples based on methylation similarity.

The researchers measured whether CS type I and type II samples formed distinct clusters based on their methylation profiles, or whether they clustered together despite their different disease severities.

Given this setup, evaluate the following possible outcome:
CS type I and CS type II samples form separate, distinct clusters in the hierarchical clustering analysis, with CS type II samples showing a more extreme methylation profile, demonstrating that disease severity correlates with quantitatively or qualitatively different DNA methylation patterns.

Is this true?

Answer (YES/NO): NO